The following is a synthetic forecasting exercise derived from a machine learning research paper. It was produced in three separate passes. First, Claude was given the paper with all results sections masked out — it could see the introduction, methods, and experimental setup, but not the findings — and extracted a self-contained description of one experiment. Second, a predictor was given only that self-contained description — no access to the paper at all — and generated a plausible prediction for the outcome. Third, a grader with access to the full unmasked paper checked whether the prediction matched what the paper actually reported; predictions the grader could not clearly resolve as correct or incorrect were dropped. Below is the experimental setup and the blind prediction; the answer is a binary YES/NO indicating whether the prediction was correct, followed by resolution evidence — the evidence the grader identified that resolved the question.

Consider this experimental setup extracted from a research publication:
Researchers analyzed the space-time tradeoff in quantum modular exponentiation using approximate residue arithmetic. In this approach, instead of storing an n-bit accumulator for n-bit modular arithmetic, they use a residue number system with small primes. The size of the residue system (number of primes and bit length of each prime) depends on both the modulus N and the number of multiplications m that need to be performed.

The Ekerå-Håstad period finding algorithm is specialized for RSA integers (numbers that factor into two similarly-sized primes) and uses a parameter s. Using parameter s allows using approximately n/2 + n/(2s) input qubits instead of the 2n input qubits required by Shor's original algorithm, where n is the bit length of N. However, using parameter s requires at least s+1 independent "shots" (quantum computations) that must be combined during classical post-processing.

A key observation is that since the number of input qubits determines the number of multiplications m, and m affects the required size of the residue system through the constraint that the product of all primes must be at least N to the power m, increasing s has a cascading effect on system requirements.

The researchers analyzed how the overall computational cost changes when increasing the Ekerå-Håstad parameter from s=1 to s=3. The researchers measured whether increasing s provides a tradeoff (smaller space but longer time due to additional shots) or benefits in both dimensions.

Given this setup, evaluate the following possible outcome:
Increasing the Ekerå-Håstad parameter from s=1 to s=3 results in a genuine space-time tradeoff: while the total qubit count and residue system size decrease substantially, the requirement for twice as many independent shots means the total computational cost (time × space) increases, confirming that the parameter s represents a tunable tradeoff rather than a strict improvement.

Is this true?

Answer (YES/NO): NO